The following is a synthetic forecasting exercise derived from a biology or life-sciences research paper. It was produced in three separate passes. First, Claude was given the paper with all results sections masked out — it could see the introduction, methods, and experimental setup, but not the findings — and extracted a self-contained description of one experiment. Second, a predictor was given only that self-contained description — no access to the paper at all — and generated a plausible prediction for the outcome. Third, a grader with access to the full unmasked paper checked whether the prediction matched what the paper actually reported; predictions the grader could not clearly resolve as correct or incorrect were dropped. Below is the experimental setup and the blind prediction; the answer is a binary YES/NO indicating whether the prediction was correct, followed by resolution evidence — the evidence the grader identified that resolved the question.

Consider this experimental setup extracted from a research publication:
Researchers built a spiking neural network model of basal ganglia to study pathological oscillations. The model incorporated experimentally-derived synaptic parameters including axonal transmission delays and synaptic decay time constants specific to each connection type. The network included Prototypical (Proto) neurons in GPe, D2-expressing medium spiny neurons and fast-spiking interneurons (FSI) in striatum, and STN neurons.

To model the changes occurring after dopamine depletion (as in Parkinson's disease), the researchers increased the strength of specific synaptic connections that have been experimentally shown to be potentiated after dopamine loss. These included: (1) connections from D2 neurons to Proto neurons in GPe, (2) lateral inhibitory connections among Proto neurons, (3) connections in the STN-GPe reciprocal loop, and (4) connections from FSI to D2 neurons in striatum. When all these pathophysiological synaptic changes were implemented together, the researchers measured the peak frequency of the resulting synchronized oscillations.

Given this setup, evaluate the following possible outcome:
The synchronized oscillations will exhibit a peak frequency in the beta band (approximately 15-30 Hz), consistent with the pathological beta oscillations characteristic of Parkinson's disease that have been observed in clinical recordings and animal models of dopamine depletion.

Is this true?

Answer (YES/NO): YES